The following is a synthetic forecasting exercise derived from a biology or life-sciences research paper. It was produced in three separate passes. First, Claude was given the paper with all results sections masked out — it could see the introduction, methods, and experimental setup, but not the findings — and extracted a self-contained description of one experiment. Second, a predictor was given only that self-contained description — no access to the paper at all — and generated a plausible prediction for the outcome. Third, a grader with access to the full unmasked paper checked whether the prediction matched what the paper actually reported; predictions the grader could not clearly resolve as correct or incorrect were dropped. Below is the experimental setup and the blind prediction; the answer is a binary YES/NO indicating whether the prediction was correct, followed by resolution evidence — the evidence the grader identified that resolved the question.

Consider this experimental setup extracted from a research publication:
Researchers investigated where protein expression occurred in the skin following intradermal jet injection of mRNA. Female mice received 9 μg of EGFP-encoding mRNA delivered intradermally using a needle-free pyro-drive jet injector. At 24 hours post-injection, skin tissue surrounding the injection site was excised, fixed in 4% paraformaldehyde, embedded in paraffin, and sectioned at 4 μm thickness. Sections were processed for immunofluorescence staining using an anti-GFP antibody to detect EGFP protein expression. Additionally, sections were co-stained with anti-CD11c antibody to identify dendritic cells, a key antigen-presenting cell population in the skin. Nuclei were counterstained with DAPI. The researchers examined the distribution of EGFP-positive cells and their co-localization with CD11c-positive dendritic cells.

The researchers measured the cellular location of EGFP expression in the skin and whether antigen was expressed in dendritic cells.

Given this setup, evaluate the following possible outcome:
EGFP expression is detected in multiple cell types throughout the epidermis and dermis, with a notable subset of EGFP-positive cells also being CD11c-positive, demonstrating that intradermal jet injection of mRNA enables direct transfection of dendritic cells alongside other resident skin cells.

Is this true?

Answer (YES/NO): YES